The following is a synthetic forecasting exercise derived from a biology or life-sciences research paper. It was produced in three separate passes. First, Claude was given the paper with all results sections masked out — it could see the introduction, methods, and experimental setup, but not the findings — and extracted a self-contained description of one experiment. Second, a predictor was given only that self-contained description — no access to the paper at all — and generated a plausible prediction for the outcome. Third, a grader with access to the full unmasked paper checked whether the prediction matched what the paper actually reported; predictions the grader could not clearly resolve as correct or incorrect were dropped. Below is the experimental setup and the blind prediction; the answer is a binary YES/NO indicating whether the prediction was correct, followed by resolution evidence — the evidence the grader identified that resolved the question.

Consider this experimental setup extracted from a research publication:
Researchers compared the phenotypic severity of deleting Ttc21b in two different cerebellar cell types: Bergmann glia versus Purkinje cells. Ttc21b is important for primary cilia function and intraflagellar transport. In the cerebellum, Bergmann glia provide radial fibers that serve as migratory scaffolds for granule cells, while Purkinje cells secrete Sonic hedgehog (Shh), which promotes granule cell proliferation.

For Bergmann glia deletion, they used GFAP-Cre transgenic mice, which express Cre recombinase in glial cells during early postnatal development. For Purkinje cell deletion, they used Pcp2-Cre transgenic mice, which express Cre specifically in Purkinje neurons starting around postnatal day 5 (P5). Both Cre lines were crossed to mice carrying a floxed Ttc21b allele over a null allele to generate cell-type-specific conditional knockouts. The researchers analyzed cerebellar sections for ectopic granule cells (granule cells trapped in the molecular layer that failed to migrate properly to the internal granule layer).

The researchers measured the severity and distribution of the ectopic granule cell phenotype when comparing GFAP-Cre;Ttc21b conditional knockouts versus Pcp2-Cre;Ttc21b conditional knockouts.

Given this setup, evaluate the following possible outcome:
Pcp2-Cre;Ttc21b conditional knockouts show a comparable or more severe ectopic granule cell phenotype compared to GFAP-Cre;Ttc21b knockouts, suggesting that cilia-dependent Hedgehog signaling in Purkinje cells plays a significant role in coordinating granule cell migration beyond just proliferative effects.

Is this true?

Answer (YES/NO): NO